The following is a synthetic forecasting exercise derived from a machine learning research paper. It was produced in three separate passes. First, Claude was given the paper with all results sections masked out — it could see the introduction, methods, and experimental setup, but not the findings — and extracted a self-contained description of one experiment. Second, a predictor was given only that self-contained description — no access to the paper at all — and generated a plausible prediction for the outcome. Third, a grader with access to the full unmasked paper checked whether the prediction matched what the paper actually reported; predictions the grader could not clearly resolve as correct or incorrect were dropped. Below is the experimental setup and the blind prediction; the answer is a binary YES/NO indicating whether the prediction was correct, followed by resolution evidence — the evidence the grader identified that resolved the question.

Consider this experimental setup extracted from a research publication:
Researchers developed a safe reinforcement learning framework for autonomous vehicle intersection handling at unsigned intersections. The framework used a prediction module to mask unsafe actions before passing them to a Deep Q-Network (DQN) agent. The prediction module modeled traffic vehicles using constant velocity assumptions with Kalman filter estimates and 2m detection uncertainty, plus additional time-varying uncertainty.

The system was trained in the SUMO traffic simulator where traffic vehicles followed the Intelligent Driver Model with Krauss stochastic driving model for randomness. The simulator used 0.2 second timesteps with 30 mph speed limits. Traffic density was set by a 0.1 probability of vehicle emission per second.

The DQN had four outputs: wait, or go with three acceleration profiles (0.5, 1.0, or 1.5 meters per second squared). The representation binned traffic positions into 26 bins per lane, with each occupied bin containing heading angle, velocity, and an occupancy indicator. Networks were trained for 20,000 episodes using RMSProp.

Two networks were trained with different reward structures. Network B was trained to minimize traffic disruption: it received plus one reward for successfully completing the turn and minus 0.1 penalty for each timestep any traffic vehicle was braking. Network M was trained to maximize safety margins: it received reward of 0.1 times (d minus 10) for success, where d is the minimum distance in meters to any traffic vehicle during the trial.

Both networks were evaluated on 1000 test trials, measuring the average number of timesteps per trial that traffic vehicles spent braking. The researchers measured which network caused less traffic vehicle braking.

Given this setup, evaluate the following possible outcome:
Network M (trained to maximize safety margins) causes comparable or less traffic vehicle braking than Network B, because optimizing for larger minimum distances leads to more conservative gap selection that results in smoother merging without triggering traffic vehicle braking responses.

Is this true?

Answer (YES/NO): NO